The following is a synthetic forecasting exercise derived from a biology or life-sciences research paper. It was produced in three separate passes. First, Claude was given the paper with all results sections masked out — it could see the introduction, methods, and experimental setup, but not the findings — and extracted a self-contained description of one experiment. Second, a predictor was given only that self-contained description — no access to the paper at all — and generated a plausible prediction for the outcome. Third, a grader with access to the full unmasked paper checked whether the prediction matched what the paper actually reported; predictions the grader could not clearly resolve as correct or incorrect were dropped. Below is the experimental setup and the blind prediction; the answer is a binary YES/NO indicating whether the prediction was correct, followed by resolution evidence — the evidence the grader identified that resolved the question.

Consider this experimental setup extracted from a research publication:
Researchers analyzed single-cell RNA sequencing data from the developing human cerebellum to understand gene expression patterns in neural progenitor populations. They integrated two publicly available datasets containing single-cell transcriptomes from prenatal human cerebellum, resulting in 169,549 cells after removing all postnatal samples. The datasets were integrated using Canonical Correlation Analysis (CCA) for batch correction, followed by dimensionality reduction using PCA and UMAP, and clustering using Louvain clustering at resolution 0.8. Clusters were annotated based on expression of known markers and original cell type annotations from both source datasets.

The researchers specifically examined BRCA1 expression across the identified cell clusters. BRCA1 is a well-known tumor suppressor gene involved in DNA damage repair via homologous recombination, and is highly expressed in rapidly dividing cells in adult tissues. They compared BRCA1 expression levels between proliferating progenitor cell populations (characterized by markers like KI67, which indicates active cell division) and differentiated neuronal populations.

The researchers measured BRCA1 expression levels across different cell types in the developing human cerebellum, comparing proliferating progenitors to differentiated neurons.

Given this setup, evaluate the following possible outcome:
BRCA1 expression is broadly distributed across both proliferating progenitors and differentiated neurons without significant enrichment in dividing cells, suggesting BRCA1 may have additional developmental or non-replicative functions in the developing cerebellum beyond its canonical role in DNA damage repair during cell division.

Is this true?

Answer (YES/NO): NO